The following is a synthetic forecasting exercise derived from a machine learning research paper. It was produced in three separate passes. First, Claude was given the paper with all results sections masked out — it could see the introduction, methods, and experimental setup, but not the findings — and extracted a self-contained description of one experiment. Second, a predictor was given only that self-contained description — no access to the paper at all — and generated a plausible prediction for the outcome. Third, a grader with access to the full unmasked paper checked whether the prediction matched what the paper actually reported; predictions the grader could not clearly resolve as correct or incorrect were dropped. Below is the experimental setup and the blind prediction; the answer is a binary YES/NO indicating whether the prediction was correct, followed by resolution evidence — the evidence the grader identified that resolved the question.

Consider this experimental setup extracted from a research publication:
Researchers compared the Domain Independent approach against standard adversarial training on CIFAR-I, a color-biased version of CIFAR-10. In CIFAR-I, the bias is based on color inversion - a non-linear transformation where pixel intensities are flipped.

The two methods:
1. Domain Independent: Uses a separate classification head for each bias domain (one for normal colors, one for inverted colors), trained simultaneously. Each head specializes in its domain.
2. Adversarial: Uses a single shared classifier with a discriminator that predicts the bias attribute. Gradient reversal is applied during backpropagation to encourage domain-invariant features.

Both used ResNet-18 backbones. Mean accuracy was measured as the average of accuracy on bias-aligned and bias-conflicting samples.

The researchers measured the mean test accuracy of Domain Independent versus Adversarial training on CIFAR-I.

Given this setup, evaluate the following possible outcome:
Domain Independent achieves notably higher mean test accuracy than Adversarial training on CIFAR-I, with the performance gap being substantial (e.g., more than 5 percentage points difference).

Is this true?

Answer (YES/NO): NO